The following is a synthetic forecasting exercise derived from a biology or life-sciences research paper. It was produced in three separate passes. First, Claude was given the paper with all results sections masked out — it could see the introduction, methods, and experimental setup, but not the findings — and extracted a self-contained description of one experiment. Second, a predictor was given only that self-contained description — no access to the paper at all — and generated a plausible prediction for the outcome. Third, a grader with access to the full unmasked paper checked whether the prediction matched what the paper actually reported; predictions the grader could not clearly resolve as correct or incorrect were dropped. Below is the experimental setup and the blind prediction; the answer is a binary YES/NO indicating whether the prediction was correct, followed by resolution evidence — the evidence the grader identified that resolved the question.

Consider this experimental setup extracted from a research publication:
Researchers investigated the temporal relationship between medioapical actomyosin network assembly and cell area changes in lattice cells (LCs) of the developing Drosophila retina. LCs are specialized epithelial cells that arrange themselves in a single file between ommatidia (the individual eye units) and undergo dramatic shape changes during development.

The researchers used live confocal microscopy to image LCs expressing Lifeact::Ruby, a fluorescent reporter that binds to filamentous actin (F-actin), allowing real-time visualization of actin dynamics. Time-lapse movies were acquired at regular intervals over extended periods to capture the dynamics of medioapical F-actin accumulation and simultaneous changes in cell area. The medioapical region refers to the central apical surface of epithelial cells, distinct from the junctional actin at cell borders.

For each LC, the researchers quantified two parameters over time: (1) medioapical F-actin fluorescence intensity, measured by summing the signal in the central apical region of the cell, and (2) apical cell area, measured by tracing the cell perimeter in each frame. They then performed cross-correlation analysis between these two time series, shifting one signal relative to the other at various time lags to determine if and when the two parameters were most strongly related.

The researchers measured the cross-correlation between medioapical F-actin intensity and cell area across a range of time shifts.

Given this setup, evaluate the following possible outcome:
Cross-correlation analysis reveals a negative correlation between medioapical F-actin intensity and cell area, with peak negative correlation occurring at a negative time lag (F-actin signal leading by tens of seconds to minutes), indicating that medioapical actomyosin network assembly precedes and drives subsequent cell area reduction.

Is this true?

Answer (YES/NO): YES